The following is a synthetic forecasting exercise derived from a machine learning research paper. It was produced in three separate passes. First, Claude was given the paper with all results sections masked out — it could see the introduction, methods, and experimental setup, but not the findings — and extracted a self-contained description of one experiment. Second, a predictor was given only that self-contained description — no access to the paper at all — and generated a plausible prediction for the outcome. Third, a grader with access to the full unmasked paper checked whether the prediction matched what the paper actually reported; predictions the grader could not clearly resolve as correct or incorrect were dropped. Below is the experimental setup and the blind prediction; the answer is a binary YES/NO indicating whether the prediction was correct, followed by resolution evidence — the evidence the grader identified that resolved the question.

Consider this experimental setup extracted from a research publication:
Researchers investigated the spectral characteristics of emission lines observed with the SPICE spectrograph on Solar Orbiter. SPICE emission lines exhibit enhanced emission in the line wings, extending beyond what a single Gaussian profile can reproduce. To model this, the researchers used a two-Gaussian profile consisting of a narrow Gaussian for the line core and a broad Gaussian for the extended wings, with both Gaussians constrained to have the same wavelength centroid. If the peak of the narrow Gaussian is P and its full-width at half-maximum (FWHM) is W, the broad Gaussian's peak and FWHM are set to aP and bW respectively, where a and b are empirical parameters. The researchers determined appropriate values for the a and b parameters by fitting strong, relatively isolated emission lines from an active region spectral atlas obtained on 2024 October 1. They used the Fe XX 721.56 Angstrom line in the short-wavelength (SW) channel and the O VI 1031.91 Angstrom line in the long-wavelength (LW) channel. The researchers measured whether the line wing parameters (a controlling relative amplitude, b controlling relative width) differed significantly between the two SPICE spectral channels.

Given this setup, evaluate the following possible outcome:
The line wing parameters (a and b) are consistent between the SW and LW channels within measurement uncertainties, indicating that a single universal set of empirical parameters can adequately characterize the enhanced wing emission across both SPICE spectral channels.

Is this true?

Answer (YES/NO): NO